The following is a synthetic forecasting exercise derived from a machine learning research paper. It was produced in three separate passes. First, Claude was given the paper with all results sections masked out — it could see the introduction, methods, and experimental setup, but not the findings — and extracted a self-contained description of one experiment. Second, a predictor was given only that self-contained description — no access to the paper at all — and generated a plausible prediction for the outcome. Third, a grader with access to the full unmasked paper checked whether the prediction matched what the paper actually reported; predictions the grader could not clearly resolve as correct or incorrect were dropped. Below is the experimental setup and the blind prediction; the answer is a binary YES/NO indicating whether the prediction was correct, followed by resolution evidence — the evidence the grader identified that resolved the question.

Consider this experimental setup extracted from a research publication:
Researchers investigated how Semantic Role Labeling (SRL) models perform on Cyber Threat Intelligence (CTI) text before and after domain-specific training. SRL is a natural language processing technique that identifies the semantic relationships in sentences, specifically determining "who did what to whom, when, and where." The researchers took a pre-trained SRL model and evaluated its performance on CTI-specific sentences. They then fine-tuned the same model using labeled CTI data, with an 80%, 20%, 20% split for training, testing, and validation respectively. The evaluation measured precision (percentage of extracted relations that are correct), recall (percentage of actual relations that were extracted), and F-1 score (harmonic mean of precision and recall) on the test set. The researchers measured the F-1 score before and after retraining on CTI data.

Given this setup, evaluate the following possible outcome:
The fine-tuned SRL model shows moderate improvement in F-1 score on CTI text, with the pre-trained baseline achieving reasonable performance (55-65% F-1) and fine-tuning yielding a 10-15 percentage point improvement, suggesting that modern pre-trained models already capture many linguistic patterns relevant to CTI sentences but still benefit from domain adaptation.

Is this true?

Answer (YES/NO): NO